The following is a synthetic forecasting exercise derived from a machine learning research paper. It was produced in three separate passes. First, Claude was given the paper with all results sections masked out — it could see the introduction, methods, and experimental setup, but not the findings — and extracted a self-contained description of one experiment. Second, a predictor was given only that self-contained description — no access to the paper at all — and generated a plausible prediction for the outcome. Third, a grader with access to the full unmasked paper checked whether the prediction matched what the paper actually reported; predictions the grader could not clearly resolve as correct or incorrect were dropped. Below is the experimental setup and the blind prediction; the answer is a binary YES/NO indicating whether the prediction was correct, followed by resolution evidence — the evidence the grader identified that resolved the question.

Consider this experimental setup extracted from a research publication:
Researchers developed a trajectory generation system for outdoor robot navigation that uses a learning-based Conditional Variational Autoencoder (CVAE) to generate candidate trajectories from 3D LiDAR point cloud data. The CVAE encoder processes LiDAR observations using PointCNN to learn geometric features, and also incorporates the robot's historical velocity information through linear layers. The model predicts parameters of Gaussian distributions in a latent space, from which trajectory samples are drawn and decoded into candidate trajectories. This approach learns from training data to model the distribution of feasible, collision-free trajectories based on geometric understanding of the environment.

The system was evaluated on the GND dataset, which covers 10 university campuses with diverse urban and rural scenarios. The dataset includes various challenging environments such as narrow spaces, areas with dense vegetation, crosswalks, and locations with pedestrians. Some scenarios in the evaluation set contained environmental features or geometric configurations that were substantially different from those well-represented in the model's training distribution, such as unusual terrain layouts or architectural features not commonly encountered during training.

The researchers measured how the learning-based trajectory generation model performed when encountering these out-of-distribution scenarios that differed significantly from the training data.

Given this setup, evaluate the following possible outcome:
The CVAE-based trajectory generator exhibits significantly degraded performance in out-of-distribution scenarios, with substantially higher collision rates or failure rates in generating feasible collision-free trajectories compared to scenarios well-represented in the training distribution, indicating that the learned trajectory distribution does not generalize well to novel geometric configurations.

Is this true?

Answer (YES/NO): YES